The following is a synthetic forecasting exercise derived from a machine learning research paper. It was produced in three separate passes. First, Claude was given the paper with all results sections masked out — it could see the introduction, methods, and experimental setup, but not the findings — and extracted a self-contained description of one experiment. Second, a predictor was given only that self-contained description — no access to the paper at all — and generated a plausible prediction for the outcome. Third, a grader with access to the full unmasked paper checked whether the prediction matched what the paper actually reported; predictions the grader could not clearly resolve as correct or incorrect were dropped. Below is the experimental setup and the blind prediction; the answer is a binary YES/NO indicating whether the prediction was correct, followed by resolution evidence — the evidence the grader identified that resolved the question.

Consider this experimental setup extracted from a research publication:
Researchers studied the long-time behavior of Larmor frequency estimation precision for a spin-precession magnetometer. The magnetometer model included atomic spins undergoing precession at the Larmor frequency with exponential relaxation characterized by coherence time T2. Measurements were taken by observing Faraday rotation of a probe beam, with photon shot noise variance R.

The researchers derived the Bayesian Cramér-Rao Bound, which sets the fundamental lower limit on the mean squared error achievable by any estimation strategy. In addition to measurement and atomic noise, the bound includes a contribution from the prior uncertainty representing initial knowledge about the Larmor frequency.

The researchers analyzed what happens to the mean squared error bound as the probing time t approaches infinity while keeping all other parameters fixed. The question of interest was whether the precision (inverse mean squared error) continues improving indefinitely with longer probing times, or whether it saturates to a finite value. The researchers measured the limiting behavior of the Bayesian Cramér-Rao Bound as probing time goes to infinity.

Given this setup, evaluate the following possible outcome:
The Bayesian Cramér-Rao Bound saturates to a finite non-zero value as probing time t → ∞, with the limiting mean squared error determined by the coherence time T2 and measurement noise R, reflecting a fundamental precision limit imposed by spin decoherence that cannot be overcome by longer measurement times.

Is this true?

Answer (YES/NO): YES